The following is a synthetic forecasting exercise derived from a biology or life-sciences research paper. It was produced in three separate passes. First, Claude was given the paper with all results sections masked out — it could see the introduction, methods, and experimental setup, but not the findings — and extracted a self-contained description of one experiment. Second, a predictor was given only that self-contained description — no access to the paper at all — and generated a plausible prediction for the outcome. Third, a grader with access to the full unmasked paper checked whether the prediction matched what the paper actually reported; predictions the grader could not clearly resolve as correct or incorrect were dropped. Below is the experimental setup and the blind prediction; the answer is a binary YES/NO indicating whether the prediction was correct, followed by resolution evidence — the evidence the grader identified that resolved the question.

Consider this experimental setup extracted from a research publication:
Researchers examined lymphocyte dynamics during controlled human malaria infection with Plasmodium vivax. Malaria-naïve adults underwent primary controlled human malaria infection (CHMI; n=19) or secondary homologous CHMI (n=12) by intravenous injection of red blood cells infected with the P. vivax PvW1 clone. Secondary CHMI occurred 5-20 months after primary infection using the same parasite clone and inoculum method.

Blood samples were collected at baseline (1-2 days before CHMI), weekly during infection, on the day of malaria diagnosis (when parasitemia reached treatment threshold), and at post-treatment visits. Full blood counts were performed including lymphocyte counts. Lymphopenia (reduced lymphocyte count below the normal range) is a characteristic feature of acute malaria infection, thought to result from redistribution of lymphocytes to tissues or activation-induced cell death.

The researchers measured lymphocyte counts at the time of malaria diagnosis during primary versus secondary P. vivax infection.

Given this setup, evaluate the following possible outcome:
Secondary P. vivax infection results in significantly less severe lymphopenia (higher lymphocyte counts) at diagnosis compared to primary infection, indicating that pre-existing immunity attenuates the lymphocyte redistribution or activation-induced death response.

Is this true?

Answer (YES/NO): YES